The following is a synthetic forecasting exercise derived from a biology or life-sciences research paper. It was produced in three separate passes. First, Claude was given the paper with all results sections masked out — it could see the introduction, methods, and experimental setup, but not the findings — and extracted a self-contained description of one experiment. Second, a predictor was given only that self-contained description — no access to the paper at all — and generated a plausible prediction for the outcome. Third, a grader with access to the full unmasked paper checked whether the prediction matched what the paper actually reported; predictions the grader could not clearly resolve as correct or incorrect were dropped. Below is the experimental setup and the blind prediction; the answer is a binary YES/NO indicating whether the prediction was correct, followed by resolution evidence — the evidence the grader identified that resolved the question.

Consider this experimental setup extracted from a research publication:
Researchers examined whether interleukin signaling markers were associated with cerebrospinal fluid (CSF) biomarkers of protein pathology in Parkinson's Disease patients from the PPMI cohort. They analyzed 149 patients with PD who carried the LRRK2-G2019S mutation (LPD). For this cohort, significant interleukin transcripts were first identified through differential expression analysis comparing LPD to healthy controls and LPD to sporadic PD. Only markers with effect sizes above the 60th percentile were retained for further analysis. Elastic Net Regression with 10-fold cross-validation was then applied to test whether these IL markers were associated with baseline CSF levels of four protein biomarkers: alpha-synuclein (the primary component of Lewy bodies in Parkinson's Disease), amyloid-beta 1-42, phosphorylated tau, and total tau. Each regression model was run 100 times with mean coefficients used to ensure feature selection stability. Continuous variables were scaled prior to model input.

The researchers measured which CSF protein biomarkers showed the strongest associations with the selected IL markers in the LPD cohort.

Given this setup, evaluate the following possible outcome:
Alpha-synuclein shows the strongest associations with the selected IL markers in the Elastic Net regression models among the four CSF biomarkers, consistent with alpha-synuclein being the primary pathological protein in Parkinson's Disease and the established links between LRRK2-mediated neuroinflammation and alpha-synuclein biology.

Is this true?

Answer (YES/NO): NO